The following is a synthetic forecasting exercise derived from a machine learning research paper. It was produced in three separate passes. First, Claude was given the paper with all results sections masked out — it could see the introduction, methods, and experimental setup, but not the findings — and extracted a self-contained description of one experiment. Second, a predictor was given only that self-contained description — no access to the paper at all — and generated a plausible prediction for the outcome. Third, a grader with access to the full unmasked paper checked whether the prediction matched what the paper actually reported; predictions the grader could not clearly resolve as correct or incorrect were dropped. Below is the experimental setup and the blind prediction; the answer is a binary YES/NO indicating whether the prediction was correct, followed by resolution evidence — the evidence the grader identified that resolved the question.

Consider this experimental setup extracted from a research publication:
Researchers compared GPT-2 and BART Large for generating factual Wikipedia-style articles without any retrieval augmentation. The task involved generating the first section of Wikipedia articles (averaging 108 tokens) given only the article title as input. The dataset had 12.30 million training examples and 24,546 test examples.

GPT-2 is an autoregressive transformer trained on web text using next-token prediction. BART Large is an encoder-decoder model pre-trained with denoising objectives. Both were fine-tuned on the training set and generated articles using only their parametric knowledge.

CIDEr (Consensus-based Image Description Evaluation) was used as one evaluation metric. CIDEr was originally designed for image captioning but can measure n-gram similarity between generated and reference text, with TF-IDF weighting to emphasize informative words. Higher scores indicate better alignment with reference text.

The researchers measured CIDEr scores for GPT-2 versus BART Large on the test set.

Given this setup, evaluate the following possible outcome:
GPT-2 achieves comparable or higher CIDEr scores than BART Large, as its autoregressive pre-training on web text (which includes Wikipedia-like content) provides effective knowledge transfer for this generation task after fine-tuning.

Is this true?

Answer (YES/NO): NO